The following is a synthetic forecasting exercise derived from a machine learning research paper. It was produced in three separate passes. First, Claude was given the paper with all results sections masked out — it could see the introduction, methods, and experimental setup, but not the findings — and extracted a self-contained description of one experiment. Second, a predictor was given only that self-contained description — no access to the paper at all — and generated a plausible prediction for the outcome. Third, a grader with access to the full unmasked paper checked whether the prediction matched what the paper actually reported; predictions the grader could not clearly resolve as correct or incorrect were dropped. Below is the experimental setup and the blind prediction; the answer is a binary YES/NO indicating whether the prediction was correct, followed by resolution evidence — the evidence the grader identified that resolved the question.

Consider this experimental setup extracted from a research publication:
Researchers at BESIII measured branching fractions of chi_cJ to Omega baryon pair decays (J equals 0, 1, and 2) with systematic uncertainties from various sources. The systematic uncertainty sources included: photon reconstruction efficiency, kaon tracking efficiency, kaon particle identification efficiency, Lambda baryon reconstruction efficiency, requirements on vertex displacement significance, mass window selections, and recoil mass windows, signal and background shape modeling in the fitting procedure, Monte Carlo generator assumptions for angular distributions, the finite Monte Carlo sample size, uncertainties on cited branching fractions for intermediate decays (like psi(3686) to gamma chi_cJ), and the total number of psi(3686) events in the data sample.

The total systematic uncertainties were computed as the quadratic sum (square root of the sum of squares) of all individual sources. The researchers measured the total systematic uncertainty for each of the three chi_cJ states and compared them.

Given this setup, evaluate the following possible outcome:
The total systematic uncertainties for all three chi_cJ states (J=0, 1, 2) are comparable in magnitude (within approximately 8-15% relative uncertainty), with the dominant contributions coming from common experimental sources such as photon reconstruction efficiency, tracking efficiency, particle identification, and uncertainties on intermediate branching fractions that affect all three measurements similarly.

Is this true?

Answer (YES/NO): NO